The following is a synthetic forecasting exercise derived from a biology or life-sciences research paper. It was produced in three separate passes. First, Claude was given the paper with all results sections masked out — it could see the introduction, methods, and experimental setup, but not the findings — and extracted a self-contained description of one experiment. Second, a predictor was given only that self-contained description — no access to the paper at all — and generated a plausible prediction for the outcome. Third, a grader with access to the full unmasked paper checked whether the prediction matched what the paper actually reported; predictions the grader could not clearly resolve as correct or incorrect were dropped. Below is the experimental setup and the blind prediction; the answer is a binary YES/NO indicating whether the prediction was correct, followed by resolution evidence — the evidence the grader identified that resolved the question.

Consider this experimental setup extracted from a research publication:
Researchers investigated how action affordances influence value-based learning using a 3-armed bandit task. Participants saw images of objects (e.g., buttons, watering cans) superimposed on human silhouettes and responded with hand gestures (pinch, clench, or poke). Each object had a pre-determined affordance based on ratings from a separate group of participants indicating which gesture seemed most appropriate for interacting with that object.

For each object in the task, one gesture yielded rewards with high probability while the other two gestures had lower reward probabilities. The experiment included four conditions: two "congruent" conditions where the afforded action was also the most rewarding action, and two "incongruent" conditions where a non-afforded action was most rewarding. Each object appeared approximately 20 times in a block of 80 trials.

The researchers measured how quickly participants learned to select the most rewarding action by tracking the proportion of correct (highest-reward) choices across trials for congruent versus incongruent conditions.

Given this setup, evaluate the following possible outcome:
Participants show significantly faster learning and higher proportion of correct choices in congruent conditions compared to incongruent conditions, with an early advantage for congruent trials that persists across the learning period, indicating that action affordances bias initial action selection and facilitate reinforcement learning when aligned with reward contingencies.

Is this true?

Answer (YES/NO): NO